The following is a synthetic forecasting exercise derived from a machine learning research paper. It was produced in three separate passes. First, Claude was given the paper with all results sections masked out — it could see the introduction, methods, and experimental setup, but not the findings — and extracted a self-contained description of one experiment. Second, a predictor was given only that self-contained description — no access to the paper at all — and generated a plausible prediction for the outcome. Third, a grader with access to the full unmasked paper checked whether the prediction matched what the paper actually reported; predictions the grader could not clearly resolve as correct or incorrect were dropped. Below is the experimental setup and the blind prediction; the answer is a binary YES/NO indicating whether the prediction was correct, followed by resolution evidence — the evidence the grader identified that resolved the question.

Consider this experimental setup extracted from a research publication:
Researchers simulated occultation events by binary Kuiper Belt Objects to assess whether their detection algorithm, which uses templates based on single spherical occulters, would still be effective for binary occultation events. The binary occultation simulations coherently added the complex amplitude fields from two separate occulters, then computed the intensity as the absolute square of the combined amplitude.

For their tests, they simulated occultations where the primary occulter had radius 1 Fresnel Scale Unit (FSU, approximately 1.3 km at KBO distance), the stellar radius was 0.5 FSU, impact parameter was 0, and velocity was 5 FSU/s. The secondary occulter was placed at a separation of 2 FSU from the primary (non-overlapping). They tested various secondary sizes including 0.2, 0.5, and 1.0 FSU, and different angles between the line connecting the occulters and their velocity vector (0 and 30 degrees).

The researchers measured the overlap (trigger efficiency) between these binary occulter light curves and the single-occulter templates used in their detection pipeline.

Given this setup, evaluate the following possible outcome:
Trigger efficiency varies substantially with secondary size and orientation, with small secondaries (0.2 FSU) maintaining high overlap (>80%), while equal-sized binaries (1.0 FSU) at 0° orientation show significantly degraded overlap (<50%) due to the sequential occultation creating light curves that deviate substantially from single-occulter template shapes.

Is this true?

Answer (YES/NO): NO